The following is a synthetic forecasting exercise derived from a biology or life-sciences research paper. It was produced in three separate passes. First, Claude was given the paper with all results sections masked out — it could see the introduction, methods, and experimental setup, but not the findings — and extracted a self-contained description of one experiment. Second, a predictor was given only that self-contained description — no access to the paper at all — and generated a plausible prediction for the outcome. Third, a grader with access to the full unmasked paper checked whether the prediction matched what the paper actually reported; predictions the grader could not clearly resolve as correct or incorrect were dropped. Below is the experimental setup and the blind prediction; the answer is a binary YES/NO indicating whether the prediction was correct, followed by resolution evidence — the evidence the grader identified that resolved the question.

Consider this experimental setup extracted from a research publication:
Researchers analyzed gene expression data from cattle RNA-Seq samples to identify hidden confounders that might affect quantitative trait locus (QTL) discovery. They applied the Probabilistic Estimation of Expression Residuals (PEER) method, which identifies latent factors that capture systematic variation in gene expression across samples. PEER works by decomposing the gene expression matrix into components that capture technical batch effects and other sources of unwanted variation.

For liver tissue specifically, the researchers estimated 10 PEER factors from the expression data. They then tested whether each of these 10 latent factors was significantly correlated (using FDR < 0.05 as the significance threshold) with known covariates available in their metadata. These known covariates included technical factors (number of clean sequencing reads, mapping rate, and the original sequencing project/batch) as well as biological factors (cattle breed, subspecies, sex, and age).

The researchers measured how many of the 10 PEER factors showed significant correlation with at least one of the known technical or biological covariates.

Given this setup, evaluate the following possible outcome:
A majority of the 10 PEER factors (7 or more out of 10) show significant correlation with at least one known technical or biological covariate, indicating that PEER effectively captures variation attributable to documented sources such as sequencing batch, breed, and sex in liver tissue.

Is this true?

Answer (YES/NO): YES